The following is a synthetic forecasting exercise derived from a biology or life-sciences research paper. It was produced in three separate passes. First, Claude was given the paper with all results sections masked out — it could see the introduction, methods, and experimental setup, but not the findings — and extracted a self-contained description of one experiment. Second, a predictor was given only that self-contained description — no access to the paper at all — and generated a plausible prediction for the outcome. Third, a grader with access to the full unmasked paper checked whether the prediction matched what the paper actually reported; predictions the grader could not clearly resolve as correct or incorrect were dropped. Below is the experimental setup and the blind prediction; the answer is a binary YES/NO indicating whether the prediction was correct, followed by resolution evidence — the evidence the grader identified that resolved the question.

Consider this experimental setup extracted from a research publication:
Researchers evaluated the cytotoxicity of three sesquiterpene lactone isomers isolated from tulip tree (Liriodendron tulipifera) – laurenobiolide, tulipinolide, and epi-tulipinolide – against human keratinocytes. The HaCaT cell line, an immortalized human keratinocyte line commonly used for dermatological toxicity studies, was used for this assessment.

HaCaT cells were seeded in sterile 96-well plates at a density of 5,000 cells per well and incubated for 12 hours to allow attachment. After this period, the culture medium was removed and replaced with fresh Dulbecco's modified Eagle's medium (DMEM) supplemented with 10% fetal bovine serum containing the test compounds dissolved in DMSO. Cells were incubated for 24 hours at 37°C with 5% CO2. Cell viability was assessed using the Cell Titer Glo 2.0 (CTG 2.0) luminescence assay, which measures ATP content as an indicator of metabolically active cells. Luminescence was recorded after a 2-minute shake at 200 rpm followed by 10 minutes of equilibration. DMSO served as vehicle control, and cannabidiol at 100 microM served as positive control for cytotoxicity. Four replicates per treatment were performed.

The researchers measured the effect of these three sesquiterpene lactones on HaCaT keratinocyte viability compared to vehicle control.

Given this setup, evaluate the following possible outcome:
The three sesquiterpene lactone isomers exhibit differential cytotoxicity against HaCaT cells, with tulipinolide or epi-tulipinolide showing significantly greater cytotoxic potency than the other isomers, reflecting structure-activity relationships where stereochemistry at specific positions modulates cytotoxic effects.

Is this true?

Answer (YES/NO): NO